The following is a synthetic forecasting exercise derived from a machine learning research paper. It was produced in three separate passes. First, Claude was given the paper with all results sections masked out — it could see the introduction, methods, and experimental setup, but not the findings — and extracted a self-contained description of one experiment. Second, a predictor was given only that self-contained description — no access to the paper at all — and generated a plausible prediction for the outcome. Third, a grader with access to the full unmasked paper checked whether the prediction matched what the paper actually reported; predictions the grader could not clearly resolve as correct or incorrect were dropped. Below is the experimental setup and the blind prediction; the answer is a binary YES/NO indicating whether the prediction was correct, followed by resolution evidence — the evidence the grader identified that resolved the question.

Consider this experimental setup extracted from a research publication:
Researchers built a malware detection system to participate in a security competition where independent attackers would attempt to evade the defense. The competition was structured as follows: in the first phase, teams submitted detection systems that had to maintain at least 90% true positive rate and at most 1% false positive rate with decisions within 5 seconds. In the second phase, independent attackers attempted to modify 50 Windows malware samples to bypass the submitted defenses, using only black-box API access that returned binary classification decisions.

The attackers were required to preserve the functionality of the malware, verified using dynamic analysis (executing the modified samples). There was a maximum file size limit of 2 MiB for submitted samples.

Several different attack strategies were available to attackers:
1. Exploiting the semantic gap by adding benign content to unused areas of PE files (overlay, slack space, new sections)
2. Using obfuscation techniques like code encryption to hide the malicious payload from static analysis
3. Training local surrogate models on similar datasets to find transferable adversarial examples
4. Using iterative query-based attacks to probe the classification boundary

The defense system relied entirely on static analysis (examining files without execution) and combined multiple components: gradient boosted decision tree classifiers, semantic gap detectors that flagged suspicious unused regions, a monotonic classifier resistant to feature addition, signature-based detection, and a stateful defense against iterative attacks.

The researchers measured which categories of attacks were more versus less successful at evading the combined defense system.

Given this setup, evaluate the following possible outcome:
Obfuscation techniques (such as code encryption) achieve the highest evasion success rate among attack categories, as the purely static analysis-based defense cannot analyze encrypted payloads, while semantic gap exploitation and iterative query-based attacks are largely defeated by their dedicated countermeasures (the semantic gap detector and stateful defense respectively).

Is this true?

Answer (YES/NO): YES